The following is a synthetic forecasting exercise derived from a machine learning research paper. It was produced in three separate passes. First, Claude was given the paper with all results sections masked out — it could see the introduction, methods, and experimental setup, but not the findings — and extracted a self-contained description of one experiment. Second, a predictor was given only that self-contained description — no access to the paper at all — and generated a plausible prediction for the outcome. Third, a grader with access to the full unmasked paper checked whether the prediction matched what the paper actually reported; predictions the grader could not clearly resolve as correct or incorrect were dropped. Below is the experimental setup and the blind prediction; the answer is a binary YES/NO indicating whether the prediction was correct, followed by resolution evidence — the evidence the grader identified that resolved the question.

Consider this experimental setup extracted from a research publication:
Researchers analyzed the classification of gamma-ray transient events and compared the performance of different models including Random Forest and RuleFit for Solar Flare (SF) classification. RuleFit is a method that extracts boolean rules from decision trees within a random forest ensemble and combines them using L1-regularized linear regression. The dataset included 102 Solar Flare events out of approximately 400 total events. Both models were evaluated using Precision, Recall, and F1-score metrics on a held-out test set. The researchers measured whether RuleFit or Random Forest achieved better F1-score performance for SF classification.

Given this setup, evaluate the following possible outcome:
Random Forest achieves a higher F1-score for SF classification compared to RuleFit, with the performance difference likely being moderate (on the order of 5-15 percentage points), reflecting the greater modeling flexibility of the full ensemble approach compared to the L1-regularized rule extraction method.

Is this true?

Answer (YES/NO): NO